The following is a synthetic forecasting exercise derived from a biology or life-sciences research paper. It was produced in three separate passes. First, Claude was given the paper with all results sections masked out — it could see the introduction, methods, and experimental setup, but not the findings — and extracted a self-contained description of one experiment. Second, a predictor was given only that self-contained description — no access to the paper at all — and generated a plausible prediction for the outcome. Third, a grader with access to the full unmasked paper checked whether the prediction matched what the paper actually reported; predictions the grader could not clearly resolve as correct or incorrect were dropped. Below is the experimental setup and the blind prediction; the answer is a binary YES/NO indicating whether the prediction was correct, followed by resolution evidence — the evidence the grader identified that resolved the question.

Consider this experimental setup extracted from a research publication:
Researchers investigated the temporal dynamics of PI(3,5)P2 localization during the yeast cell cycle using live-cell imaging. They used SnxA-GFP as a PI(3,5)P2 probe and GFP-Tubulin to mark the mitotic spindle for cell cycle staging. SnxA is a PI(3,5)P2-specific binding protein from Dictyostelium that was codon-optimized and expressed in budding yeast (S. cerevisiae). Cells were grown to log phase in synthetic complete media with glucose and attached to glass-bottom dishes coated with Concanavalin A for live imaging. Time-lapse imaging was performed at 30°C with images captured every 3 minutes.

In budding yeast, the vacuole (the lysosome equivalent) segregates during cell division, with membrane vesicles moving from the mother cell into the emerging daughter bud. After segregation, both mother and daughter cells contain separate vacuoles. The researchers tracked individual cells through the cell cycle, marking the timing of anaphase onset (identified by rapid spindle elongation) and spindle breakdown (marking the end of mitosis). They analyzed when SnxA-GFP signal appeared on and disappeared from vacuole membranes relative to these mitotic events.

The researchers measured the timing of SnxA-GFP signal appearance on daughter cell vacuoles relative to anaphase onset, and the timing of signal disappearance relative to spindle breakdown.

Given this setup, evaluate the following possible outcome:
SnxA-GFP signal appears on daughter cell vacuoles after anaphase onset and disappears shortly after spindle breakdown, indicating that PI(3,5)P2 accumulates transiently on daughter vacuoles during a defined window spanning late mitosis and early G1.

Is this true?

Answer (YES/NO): NO